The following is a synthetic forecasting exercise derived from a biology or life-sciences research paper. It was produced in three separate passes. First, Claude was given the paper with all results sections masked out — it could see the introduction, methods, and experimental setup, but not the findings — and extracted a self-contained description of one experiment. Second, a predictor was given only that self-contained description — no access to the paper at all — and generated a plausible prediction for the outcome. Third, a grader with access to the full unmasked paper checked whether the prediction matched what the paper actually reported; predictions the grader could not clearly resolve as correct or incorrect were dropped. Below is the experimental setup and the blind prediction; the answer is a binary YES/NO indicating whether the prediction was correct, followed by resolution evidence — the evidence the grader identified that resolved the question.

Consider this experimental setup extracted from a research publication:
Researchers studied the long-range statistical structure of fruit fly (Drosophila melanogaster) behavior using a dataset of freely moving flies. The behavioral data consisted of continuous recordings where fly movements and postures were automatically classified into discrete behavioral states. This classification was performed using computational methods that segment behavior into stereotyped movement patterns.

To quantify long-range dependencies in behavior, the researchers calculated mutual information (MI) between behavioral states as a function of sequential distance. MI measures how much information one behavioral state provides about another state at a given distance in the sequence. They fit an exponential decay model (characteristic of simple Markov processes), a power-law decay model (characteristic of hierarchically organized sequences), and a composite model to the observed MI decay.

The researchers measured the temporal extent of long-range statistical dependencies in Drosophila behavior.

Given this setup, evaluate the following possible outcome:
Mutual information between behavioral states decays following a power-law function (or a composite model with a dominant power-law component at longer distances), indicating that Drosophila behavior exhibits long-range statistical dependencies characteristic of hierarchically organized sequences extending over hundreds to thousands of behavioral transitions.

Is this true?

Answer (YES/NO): YES